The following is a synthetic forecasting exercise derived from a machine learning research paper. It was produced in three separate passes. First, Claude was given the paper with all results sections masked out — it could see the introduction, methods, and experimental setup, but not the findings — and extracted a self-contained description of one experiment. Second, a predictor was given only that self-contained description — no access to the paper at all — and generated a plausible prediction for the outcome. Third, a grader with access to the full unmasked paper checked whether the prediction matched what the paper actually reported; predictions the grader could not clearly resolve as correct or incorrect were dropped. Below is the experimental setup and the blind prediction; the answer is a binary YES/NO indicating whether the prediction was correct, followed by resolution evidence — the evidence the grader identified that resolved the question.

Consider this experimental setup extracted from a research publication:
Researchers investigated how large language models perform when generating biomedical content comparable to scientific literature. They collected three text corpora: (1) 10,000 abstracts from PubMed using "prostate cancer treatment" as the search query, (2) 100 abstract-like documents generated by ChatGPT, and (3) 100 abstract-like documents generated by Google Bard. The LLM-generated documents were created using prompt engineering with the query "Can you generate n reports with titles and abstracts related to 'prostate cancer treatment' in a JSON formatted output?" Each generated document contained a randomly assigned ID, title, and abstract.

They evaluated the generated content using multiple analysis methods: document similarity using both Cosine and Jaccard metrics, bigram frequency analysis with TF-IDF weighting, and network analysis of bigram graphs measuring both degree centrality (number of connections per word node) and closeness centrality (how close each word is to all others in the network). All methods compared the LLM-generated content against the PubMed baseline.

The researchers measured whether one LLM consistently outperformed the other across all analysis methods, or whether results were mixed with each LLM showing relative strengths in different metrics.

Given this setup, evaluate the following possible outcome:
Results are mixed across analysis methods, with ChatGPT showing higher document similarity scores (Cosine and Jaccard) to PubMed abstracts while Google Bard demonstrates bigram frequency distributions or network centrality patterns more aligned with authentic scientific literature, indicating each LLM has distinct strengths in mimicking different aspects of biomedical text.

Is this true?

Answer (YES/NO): NO